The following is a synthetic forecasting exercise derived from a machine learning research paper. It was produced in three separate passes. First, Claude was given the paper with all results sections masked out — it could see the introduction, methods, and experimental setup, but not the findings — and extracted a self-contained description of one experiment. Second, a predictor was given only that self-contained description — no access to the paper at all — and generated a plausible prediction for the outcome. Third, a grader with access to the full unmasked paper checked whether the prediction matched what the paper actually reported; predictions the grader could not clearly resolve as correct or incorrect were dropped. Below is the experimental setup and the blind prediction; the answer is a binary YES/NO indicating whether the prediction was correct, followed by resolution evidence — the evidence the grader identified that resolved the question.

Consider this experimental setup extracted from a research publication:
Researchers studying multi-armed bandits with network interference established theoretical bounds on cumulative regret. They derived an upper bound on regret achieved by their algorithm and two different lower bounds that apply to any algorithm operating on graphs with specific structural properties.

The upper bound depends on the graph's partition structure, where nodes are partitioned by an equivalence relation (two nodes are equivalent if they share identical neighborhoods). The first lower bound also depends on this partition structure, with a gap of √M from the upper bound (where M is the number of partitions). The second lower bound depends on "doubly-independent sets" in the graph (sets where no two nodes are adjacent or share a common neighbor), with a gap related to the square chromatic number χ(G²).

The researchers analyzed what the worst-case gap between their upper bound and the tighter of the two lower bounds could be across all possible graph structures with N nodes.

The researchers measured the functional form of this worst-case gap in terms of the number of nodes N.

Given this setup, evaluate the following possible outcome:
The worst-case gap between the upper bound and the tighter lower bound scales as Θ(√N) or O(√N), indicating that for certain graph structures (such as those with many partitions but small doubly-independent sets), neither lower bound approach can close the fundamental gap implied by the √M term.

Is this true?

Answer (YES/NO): YES